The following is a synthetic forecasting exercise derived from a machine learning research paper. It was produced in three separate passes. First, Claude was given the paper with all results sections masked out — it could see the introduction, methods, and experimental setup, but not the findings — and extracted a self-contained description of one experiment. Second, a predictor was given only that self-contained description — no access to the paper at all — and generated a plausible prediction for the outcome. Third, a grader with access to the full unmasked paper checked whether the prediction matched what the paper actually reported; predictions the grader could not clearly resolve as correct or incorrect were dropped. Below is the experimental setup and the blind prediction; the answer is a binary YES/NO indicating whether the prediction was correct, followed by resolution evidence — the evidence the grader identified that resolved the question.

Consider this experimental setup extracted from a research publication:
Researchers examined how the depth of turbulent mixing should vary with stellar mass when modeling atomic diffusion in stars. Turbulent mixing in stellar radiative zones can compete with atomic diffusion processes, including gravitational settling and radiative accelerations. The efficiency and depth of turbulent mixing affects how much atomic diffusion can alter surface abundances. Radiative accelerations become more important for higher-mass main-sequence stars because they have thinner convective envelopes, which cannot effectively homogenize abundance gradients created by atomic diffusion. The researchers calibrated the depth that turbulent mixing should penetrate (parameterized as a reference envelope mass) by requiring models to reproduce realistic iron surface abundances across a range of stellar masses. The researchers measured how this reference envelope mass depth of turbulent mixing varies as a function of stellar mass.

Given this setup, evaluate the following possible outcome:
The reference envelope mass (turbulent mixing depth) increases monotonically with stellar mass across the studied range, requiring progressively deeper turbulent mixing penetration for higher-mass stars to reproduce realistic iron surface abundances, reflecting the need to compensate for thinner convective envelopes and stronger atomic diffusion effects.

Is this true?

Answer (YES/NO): YES